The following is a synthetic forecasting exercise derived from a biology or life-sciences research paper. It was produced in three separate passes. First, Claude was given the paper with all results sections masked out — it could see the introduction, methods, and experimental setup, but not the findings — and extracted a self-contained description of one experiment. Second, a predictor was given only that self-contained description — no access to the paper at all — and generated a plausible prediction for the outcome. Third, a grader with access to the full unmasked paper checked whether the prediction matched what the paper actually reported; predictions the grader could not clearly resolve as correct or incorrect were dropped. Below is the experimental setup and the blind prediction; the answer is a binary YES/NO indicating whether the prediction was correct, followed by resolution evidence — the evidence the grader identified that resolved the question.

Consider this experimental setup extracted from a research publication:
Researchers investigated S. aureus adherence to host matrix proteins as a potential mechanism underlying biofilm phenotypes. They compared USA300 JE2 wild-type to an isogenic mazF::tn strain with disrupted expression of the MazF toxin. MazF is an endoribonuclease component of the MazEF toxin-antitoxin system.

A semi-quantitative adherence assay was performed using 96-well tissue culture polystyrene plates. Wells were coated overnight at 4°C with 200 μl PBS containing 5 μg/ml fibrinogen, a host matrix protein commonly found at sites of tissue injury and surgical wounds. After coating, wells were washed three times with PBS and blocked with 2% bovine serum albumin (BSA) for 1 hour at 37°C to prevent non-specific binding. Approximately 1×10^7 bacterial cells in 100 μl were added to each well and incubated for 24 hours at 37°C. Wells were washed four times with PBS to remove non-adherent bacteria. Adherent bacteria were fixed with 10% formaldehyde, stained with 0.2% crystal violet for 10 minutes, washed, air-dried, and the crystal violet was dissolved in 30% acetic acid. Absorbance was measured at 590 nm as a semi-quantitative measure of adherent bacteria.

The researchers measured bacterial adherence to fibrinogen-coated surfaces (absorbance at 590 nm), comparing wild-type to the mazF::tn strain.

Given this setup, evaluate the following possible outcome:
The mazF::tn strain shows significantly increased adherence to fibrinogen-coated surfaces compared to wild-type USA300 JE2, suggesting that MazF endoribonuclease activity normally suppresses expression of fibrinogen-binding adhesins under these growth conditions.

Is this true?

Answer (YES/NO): YES